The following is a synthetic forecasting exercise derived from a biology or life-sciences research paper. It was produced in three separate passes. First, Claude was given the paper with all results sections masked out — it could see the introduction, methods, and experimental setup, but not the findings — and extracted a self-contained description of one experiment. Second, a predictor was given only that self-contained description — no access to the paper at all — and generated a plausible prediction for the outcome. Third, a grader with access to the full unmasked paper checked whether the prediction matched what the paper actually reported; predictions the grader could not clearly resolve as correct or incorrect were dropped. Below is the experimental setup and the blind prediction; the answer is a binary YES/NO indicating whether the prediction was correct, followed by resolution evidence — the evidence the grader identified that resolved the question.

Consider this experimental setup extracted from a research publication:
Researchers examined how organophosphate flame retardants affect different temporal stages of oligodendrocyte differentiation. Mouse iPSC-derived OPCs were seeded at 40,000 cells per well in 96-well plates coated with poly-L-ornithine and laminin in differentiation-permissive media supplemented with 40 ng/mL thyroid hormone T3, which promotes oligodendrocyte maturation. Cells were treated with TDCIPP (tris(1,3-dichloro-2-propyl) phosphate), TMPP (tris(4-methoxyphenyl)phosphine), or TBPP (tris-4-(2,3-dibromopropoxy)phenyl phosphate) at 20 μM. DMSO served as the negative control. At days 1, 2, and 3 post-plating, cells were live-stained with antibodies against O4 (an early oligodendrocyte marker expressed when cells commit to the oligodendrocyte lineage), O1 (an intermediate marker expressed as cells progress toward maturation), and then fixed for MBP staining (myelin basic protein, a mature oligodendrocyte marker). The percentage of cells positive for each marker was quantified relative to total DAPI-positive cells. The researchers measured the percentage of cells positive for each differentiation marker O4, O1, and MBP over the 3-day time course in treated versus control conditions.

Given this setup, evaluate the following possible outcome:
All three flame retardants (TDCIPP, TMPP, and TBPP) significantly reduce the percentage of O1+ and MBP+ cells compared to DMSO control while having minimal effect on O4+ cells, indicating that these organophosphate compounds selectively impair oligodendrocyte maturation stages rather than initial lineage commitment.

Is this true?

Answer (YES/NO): NO